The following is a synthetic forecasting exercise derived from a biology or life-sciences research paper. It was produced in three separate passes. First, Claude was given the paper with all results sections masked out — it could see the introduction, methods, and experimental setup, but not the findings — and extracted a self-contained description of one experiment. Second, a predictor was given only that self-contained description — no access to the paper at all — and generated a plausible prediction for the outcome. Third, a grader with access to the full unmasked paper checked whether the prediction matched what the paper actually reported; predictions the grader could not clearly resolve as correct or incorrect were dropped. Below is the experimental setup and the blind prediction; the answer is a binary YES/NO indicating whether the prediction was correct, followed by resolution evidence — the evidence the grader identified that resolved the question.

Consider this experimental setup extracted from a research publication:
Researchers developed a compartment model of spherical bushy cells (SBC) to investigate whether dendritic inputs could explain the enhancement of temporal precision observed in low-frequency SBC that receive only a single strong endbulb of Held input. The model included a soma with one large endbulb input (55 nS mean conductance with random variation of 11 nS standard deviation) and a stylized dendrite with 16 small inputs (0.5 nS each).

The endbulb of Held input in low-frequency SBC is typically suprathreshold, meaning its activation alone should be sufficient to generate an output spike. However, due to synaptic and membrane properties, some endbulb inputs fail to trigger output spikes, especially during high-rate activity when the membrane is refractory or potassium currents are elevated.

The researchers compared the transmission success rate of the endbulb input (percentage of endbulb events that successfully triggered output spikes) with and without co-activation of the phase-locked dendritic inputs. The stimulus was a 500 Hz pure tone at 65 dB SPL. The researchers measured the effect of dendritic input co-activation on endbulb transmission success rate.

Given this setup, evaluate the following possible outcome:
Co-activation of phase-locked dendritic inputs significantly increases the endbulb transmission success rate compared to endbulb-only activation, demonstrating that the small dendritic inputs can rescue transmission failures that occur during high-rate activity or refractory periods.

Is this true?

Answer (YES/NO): NO